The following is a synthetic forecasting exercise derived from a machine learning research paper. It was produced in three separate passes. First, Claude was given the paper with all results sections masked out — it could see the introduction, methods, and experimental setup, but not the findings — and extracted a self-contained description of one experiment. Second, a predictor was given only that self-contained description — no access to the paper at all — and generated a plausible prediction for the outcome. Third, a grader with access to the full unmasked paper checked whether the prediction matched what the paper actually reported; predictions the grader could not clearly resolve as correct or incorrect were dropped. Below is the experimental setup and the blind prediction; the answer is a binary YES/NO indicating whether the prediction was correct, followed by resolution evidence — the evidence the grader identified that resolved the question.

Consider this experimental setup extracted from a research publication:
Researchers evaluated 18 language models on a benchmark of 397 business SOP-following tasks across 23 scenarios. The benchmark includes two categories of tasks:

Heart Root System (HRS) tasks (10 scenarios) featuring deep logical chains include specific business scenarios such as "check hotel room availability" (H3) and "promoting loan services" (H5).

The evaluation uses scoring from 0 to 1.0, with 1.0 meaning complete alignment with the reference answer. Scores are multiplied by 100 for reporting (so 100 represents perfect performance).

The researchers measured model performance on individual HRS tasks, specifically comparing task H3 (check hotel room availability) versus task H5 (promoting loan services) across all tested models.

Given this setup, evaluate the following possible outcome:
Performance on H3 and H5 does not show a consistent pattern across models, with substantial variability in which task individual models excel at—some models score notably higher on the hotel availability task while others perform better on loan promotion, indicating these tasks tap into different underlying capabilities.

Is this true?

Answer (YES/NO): NO